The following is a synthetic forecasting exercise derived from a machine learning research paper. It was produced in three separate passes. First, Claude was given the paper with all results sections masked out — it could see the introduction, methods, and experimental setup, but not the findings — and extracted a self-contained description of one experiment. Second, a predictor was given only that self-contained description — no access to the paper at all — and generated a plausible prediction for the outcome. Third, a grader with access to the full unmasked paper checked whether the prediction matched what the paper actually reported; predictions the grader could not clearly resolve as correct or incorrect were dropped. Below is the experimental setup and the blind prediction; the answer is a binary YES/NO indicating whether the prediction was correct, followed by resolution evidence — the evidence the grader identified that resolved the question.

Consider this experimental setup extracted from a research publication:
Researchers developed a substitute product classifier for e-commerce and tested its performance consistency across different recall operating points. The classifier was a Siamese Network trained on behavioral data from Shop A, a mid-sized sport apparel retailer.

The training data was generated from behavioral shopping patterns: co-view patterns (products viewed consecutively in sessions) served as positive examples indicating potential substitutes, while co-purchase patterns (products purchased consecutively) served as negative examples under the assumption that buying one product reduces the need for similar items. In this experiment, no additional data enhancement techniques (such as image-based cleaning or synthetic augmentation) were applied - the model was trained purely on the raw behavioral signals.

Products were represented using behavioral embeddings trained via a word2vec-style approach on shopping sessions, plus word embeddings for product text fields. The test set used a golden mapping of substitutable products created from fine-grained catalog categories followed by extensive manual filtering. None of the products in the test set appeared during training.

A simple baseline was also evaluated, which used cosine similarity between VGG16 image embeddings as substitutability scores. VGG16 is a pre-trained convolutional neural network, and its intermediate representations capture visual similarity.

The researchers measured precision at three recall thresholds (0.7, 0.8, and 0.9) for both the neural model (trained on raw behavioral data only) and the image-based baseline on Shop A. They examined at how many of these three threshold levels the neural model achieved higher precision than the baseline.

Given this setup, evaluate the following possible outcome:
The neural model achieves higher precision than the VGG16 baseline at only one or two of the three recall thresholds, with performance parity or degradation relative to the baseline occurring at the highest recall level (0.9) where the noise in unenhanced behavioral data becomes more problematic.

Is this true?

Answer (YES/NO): YES